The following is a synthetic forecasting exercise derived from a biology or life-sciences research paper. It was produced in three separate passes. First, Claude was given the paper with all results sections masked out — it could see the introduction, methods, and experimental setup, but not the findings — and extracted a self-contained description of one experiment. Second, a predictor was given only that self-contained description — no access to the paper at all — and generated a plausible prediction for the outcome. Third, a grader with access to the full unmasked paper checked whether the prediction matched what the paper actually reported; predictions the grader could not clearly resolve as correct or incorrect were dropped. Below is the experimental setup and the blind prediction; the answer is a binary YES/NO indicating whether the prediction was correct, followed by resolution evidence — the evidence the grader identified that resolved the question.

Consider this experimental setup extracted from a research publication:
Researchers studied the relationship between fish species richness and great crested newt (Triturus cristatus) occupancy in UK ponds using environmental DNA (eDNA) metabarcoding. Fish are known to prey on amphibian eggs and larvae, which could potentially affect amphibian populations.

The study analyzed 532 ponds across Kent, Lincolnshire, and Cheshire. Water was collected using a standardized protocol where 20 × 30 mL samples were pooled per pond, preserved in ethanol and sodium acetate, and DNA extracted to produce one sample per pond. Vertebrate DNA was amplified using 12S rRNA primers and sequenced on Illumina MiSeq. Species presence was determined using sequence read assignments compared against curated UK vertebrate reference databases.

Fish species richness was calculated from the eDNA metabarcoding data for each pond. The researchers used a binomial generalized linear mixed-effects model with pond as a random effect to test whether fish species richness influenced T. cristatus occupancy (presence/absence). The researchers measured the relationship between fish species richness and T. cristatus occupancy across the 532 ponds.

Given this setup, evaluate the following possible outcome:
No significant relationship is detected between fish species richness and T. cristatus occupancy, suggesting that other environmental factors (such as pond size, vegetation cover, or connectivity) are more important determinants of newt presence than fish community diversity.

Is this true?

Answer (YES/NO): YES